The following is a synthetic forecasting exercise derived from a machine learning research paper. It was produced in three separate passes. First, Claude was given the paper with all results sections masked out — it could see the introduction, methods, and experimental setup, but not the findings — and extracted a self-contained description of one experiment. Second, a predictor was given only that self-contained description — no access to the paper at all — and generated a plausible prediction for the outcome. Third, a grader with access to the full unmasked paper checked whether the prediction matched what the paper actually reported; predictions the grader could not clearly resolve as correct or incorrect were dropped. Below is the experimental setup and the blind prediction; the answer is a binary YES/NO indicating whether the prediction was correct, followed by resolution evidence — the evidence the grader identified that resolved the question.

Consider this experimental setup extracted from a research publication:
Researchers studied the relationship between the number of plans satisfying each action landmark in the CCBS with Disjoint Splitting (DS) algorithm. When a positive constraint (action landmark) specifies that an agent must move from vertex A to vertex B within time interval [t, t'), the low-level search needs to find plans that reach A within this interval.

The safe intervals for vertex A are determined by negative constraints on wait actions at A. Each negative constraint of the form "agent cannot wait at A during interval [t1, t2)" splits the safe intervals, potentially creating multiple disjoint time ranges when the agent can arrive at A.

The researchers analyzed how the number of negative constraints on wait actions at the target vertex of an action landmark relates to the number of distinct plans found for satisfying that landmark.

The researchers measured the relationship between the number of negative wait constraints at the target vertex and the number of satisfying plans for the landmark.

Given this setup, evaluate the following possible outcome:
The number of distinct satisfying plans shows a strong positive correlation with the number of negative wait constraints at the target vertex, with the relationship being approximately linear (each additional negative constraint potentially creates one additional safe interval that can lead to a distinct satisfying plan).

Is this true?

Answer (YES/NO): YES